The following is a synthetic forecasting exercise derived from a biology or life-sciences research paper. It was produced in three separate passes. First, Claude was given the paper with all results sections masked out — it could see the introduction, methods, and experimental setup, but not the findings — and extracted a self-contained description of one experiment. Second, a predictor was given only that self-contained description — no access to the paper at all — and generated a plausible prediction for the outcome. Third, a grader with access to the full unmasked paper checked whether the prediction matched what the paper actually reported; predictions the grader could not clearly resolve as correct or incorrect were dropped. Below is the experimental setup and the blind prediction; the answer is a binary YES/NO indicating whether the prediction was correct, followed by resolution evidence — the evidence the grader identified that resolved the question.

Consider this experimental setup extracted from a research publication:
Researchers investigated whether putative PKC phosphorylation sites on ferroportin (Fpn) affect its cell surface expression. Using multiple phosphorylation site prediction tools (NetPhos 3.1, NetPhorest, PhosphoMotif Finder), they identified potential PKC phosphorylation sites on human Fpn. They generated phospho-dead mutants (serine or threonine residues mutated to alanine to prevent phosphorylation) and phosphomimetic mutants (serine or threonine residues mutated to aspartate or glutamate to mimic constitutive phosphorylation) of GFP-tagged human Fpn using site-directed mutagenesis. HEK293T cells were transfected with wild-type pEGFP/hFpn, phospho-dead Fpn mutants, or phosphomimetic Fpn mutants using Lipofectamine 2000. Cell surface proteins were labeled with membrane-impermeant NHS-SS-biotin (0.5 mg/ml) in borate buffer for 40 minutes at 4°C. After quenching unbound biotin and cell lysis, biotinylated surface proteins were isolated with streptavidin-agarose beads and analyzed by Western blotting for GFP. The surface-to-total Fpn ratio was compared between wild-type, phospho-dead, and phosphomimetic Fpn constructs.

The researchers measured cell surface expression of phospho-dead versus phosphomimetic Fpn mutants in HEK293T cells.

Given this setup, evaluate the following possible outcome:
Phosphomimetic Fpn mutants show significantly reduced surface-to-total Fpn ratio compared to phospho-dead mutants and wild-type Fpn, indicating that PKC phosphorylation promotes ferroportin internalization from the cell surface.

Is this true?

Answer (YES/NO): NO